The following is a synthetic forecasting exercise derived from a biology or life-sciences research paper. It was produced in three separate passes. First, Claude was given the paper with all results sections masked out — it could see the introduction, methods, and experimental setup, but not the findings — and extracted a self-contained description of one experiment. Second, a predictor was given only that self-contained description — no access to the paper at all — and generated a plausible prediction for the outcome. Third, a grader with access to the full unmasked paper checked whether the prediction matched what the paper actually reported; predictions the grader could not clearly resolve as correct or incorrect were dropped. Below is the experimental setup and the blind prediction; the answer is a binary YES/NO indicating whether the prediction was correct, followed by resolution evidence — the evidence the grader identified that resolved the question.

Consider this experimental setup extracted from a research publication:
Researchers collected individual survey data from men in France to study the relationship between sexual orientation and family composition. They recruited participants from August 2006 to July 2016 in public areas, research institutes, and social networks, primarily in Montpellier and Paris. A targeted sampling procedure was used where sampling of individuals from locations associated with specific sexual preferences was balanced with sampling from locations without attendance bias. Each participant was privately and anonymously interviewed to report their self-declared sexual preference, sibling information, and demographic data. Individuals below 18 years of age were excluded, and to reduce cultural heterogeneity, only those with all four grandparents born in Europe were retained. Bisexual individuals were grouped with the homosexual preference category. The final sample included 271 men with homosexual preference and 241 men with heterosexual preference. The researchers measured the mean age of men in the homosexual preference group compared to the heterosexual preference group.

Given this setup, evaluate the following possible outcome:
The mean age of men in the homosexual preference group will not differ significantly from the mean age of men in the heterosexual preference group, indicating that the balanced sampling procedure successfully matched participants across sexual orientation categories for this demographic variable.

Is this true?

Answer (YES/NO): NO